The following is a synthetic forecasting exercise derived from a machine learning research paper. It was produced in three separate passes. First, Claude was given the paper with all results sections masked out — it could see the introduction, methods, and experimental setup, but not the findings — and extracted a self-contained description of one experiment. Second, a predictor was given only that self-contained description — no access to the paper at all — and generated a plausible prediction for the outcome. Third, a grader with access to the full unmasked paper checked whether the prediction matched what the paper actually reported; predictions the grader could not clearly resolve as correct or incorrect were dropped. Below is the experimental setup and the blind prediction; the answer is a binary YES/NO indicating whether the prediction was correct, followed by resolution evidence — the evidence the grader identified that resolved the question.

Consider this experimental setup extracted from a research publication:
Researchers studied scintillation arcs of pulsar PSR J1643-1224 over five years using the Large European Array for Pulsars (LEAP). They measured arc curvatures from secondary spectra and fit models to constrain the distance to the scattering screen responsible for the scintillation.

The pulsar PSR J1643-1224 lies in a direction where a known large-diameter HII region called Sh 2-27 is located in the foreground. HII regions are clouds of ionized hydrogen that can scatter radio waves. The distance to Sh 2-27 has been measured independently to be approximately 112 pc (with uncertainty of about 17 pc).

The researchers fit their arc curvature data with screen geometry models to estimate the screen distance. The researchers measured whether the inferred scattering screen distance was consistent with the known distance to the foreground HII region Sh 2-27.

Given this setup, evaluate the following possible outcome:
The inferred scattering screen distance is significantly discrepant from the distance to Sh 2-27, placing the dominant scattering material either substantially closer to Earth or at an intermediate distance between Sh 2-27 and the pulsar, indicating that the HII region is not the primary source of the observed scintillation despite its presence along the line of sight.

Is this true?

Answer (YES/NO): NO